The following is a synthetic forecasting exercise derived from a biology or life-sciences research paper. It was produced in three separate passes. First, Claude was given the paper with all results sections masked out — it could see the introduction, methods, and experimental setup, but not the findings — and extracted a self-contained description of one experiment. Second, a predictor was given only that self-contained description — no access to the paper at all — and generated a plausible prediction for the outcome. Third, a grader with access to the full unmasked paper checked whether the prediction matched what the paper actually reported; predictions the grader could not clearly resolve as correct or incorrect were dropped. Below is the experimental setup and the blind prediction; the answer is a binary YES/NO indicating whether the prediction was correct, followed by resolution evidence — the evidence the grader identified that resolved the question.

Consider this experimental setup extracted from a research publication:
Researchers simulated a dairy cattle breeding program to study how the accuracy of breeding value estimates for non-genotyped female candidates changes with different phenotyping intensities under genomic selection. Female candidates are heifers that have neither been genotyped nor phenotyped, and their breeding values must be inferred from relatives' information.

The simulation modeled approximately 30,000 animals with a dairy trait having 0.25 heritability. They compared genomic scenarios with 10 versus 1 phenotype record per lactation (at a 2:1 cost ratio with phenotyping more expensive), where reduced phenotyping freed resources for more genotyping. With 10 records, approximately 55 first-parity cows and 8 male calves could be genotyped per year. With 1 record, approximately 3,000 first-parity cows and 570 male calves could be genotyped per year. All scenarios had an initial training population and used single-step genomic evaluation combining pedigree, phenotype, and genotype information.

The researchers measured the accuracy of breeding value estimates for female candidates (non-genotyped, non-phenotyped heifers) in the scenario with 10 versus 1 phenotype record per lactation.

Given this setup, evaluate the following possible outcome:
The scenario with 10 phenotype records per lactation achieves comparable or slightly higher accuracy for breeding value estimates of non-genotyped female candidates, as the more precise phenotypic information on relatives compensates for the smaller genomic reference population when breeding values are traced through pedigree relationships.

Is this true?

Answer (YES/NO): NO